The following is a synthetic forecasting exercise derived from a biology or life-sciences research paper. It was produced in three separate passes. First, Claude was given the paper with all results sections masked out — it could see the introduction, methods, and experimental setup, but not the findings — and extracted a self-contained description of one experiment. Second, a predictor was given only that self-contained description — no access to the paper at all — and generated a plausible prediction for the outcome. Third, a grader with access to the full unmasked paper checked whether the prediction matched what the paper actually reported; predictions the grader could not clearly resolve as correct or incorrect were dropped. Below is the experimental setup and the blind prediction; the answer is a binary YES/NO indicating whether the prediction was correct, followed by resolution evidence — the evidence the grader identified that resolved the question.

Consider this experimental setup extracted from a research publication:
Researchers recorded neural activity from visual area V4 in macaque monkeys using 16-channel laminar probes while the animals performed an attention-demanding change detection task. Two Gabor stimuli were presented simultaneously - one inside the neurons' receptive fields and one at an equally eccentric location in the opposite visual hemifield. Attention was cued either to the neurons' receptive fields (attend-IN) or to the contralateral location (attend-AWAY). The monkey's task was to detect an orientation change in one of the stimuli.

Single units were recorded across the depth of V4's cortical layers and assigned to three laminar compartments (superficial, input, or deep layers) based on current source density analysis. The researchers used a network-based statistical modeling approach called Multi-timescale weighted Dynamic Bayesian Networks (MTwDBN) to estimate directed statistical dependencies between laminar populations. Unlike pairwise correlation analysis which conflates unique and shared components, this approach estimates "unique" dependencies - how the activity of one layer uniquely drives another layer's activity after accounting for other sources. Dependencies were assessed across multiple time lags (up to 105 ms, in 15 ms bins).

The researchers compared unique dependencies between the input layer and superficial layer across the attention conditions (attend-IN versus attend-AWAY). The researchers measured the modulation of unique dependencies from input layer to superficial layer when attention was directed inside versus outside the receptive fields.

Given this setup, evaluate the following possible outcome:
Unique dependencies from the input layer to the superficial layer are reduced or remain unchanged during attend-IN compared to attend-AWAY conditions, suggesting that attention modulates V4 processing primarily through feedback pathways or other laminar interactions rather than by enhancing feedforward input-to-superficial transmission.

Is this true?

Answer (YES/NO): NO